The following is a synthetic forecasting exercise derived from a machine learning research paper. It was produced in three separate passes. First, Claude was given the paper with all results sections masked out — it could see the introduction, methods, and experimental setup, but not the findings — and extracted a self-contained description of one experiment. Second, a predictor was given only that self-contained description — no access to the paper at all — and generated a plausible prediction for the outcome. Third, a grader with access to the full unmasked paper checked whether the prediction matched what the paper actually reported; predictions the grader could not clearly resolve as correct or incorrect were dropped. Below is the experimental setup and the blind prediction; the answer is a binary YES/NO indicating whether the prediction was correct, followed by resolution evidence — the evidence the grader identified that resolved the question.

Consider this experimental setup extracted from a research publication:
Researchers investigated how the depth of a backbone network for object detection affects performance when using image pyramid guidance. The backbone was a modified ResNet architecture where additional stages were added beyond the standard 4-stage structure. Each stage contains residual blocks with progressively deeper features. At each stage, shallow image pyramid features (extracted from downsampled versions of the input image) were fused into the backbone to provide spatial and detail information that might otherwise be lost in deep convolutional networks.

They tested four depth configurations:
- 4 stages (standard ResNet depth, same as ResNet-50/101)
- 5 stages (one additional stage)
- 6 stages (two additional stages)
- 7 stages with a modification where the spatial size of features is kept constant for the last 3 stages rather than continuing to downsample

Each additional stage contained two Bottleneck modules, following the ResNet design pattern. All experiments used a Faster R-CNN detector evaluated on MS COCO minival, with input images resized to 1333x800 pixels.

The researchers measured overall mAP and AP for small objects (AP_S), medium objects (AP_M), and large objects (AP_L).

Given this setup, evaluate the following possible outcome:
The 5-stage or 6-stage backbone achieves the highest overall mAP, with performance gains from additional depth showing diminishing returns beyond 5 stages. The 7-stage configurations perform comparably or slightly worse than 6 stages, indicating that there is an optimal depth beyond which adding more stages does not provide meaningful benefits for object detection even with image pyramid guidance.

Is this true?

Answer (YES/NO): YES